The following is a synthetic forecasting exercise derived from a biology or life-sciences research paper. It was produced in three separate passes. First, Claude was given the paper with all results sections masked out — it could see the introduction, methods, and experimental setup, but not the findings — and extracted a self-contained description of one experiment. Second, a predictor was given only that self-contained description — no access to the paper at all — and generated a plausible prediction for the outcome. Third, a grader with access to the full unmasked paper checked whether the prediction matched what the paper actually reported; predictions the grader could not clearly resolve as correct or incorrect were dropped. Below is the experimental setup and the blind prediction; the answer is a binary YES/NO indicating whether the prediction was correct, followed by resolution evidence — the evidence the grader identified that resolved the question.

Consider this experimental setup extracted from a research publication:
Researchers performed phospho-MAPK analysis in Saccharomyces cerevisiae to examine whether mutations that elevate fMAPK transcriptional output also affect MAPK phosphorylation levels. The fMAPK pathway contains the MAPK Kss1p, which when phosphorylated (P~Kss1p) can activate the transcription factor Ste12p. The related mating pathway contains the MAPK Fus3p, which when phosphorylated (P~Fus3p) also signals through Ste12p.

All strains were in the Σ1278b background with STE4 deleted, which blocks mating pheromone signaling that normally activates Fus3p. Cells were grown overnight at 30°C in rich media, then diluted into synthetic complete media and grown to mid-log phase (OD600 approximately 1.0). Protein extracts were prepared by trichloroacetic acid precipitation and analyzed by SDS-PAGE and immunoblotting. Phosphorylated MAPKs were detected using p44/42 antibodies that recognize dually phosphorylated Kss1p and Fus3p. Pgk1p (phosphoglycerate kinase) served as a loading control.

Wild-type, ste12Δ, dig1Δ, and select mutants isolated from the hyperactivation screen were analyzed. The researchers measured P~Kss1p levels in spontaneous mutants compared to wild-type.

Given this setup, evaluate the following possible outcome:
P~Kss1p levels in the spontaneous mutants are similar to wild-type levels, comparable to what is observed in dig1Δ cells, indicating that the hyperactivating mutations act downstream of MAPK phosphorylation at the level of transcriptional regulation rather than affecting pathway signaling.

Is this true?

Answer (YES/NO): NO